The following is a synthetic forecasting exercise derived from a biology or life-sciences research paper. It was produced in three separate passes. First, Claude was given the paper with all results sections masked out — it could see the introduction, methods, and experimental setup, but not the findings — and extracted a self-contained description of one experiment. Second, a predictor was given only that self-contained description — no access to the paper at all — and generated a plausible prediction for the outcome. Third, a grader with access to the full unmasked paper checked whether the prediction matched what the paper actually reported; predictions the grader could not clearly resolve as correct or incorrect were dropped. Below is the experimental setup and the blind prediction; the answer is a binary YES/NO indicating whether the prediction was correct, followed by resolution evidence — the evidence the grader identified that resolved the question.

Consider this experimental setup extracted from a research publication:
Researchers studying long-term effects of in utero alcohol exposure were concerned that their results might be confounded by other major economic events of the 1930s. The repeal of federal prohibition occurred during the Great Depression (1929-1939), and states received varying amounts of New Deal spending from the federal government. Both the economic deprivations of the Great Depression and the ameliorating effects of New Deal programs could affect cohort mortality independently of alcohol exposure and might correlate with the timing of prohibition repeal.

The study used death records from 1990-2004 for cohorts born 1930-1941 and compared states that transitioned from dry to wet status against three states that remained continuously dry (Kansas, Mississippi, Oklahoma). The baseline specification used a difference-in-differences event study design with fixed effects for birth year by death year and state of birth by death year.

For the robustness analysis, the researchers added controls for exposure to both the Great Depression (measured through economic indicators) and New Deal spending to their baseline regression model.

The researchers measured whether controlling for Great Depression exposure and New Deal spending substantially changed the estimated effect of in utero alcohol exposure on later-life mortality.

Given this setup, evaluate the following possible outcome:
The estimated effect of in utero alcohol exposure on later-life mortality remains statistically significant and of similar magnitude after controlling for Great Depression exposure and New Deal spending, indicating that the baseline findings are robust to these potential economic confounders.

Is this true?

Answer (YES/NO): YES